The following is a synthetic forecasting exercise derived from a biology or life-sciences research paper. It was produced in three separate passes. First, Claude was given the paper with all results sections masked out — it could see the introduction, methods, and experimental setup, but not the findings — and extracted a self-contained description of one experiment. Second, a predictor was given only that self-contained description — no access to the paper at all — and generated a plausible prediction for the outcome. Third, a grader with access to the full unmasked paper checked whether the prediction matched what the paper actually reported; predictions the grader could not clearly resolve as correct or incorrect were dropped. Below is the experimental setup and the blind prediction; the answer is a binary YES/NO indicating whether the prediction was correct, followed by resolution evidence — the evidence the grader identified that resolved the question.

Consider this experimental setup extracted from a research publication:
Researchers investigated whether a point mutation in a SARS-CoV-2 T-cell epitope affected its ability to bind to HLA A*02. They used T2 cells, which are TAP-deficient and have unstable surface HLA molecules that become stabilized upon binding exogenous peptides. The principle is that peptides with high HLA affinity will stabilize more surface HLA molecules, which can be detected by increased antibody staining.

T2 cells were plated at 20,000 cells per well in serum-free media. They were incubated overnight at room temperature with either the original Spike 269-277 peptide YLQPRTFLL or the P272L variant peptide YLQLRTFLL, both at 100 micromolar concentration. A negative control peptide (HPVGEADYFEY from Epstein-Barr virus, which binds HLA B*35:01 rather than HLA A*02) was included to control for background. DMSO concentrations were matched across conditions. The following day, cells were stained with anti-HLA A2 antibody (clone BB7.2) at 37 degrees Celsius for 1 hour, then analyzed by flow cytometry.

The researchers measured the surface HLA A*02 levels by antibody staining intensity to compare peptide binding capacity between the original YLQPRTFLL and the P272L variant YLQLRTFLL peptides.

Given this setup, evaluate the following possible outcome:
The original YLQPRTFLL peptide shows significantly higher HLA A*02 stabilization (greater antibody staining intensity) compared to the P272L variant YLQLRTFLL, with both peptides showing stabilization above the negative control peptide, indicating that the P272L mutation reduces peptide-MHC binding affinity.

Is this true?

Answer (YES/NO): NO